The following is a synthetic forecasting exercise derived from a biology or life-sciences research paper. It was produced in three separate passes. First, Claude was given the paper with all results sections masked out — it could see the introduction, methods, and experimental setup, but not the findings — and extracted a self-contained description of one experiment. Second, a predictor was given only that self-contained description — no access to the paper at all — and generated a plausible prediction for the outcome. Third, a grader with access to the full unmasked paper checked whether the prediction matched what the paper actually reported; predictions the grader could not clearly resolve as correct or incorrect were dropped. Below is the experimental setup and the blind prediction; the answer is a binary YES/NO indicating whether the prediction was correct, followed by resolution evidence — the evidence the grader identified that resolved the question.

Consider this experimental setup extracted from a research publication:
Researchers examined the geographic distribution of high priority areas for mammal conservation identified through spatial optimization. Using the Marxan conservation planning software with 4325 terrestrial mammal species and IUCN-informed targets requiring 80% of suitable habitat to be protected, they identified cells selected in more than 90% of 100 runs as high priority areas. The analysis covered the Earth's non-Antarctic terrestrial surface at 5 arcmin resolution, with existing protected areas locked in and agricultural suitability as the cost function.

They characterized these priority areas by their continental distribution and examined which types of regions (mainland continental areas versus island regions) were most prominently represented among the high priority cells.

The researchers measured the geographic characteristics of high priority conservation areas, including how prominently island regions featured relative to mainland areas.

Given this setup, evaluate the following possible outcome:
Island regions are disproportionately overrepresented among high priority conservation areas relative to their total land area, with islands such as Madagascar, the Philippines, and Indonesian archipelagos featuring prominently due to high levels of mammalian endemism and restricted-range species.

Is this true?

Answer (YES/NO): NO